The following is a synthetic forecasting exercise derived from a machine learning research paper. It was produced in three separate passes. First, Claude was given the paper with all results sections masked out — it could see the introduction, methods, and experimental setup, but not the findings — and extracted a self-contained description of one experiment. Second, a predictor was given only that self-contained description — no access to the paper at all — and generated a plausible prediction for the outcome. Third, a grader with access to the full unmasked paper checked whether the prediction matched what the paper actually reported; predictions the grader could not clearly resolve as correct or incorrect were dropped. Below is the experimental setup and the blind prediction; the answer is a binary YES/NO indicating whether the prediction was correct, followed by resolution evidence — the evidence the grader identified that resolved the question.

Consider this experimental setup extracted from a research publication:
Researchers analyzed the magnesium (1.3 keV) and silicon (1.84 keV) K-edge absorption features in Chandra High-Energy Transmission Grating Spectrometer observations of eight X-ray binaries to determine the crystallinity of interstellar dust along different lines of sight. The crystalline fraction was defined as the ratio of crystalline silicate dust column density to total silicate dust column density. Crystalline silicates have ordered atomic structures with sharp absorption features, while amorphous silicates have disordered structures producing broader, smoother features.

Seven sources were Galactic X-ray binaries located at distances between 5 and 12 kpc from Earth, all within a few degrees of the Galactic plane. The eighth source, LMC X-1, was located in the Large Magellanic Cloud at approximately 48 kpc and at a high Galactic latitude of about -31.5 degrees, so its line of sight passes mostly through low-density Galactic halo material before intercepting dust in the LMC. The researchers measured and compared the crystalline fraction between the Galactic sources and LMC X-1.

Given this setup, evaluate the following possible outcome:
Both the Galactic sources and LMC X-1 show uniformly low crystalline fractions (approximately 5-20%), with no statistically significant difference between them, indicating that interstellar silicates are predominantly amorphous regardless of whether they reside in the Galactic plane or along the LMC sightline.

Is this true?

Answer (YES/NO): NO